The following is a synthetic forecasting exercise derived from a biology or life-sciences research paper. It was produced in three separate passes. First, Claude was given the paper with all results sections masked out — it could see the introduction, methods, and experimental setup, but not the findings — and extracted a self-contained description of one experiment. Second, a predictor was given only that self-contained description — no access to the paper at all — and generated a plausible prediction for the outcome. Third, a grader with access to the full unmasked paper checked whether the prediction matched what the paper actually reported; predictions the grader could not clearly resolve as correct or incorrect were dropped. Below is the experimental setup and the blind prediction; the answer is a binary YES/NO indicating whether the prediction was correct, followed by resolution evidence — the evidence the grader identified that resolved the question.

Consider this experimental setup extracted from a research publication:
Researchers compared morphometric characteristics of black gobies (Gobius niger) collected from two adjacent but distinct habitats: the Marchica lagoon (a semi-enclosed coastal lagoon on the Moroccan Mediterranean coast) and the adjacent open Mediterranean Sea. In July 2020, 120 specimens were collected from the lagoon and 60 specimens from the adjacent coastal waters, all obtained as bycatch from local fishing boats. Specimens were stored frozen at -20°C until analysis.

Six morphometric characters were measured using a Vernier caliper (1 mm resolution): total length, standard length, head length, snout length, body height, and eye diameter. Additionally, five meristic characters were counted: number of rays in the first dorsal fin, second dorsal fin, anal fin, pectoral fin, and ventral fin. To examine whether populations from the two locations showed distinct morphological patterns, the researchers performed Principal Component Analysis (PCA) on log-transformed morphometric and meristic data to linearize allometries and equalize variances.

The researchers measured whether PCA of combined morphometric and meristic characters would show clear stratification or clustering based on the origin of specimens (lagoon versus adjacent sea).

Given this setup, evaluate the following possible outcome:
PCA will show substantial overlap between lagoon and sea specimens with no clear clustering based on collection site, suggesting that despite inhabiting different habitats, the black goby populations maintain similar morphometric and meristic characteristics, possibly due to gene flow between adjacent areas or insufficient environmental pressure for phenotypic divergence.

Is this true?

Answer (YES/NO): NO